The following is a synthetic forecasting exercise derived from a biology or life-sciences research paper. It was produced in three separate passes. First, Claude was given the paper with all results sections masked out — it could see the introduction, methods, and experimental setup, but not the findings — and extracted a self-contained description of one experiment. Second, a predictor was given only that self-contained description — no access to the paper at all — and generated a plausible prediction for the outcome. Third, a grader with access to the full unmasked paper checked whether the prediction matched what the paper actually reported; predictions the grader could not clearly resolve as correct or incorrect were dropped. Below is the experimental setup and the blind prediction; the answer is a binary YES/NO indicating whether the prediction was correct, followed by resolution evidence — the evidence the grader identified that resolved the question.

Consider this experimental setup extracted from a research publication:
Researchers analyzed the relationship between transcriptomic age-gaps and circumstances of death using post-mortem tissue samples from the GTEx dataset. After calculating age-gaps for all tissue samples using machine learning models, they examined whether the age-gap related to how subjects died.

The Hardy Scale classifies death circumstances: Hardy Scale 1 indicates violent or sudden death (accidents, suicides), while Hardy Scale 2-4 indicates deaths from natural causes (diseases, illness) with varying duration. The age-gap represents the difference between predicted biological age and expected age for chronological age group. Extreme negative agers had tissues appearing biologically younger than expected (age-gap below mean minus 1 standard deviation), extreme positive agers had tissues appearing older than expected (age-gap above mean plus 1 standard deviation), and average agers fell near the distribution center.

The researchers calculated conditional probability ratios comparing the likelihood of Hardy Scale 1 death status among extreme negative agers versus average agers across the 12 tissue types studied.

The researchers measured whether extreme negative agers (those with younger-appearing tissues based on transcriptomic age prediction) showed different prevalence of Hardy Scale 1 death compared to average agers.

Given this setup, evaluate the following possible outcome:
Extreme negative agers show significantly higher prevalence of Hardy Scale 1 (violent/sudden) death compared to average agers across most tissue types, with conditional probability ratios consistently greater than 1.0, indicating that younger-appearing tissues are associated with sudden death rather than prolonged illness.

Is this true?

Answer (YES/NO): NO